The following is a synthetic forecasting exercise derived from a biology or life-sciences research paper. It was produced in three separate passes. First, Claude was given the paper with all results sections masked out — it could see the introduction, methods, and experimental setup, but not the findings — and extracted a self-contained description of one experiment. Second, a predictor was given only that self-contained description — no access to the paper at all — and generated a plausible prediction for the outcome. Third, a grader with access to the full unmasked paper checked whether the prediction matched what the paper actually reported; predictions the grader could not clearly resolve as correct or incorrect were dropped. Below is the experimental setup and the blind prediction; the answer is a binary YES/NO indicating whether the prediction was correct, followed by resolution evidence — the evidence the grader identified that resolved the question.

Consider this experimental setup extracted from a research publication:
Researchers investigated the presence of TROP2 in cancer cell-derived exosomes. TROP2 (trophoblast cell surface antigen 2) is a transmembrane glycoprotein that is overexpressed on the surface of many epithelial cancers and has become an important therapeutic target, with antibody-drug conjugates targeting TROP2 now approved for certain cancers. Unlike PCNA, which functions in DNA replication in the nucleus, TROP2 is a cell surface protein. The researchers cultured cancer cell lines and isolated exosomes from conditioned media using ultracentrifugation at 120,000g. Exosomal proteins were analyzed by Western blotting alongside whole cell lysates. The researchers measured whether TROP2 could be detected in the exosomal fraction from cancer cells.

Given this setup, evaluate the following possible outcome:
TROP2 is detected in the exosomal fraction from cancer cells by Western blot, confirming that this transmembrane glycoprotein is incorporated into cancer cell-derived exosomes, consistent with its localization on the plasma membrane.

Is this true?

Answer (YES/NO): NO